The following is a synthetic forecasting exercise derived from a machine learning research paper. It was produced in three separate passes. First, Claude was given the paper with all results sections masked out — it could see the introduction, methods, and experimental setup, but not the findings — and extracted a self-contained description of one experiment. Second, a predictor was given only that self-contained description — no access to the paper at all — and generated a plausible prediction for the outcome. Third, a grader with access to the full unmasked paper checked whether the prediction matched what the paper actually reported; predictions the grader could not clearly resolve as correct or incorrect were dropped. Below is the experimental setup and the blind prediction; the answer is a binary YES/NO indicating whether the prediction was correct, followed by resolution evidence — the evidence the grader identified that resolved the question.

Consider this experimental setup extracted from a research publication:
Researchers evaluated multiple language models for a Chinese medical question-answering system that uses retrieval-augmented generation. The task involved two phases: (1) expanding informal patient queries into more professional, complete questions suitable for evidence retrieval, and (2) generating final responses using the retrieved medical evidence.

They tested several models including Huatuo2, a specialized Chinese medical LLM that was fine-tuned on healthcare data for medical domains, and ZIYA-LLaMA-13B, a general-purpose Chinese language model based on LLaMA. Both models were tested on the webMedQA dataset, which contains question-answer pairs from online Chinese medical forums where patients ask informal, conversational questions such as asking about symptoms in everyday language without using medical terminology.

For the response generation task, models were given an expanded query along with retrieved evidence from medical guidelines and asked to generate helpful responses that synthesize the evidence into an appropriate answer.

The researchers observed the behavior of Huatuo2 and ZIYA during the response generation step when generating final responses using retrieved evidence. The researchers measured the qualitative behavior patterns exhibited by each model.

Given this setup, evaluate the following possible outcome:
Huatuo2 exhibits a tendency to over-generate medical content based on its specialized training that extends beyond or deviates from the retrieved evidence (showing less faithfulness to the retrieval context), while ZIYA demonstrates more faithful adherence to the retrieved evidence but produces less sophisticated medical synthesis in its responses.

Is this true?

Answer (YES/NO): NO